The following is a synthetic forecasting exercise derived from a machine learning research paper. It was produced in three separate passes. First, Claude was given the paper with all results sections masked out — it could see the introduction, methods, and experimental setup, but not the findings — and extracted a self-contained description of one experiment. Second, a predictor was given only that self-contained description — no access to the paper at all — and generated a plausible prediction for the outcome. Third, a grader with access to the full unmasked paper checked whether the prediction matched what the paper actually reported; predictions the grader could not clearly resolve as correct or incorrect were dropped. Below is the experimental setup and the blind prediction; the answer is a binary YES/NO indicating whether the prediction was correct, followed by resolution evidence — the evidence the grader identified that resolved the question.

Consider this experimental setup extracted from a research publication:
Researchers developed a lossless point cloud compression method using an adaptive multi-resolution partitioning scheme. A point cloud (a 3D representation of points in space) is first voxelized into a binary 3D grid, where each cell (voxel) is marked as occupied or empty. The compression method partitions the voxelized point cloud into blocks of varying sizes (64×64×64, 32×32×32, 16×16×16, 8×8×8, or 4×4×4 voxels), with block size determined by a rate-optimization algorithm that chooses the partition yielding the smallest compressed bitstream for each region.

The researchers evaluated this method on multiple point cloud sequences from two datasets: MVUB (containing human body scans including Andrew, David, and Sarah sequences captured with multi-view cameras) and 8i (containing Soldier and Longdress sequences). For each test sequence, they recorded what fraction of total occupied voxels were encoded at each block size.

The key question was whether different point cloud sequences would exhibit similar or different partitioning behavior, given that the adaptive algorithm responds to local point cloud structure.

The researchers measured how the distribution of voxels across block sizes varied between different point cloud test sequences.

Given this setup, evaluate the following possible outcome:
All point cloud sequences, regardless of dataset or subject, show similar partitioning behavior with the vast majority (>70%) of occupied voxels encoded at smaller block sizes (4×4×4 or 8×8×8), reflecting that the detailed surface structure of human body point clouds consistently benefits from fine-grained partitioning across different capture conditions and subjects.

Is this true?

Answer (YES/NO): NO